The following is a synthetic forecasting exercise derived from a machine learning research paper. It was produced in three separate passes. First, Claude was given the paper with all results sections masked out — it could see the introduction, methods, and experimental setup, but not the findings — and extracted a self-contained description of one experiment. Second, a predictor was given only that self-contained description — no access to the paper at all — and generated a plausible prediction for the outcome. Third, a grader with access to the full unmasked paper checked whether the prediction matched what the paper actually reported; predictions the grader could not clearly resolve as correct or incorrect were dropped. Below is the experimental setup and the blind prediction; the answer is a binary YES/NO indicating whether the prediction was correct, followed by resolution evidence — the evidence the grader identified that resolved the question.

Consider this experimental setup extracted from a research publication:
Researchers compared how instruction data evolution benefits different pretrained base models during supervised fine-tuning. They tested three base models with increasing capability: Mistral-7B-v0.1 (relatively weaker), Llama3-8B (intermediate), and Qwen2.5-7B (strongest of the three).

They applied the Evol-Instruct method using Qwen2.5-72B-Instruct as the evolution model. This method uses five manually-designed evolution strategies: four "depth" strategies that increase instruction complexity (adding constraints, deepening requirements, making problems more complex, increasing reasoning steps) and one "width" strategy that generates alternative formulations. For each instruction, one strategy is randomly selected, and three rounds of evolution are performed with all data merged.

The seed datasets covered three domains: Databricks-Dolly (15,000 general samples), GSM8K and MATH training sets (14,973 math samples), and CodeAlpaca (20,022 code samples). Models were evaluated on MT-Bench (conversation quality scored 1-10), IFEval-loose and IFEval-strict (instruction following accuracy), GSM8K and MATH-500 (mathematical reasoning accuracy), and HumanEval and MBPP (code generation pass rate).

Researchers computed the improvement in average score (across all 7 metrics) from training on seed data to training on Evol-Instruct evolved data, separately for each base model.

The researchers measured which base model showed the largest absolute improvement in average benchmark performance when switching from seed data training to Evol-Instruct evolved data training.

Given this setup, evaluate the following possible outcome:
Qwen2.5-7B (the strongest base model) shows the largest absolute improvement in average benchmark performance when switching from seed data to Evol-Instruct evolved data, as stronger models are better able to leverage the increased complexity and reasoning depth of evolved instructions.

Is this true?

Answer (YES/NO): NO